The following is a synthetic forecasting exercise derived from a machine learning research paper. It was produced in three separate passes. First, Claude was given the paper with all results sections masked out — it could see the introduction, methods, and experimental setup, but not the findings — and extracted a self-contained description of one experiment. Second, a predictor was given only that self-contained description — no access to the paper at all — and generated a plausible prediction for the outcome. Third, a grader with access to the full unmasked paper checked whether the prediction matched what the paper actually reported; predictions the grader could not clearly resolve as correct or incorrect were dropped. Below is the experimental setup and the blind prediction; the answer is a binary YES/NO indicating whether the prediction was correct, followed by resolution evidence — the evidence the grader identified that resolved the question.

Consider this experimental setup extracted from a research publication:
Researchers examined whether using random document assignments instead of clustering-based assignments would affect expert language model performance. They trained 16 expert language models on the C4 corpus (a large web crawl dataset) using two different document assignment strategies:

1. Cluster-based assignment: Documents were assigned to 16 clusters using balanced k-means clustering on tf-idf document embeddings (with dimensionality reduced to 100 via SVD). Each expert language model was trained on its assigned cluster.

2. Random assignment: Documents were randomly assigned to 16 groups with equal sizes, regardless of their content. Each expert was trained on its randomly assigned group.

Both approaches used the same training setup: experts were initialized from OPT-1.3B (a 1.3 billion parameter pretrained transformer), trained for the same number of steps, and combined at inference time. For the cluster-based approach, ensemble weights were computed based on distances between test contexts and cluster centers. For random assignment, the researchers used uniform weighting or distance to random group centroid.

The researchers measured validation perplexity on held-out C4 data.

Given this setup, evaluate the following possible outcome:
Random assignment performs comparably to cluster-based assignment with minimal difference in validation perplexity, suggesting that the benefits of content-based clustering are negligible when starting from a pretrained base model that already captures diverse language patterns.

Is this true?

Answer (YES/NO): NO